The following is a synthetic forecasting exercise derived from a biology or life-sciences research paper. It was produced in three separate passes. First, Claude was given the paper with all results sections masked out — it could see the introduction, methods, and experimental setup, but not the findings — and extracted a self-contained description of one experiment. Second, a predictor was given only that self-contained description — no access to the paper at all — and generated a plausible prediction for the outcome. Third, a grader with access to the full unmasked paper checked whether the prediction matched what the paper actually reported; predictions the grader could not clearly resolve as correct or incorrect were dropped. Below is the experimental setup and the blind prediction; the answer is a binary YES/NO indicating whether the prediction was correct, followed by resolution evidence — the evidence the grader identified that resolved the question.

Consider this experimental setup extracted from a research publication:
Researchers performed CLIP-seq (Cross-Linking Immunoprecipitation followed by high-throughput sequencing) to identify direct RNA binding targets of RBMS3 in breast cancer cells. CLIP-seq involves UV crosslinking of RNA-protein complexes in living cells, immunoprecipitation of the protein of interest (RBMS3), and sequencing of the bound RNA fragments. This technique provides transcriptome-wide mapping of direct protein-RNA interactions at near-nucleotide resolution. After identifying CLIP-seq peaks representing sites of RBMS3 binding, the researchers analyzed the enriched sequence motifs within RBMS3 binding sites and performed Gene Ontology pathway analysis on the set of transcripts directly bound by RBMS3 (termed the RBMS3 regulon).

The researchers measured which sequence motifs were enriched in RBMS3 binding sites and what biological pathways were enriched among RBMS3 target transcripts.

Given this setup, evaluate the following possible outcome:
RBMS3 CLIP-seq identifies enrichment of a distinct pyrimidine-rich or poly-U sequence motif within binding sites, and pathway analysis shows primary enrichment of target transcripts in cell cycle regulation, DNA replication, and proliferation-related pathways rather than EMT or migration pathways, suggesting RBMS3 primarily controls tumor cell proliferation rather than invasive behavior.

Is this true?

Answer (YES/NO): NO